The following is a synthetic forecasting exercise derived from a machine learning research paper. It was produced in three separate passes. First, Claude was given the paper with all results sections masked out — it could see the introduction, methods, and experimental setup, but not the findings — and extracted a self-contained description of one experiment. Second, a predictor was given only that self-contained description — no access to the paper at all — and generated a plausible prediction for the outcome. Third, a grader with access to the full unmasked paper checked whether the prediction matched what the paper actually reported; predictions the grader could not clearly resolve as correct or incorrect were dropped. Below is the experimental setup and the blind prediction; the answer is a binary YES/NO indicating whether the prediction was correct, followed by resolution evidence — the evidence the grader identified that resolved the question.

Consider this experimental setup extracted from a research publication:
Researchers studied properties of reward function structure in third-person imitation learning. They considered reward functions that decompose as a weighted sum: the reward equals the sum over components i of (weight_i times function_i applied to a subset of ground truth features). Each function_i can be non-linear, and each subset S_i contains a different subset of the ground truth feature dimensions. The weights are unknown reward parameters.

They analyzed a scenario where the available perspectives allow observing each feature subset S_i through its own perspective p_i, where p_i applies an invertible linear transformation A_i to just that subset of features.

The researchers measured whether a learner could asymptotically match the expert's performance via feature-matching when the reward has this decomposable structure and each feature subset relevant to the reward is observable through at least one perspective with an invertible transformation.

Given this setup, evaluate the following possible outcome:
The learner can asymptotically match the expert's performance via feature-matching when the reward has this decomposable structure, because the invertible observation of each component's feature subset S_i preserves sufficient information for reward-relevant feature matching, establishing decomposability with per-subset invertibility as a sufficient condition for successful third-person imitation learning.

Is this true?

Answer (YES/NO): YES